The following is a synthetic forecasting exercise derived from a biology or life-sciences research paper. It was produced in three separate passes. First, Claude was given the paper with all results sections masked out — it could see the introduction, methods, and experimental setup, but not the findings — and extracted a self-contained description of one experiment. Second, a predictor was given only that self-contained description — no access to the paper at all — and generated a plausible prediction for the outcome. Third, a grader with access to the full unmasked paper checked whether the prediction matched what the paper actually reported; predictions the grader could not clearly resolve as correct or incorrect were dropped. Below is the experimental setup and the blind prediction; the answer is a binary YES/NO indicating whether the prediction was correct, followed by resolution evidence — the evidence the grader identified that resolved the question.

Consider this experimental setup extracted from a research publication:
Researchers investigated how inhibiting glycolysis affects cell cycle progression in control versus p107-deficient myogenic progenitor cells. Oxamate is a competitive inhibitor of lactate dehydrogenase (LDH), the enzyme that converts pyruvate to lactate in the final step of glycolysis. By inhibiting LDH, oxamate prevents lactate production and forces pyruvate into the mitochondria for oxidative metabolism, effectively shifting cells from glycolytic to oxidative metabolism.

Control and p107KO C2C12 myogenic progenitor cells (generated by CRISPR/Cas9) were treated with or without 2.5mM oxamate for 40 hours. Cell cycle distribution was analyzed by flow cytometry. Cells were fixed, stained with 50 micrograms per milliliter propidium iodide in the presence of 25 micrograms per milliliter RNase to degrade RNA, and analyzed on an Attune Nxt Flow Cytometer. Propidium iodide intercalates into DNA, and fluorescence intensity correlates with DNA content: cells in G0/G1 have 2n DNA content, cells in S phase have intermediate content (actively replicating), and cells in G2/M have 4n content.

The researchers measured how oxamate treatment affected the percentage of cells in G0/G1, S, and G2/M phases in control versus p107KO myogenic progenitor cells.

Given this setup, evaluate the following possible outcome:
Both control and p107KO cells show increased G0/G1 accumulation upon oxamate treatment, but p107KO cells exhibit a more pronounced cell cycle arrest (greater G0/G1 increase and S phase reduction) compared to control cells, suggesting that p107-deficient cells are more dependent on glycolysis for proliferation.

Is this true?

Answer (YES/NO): NO